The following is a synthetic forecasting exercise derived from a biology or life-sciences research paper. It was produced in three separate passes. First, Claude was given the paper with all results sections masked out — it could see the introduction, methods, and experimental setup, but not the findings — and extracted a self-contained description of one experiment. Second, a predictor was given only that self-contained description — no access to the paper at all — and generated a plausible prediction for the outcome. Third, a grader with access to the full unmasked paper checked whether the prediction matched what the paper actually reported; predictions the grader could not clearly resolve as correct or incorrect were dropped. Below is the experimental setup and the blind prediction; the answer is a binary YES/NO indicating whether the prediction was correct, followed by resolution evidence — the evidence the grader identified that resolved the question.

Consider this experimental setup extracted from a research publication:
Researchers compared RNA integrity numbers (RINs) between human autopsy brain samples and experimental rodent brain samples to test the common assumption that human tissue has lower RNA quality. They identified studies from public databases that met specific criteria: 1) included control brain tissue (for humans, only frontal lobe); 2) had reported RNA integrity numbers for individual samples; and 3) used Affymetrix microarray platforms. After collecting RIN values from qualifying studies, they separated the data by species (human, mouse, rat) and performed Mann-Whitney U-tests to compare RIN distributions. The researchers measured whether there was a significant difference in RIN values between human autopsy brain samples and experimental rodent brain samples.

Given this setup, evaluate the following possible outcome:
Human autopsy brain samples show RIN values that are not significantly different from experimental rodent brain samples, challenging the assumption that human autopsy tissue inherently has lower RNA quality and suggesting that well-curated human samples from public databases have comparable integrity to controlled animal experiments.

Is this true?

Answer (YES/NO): NO